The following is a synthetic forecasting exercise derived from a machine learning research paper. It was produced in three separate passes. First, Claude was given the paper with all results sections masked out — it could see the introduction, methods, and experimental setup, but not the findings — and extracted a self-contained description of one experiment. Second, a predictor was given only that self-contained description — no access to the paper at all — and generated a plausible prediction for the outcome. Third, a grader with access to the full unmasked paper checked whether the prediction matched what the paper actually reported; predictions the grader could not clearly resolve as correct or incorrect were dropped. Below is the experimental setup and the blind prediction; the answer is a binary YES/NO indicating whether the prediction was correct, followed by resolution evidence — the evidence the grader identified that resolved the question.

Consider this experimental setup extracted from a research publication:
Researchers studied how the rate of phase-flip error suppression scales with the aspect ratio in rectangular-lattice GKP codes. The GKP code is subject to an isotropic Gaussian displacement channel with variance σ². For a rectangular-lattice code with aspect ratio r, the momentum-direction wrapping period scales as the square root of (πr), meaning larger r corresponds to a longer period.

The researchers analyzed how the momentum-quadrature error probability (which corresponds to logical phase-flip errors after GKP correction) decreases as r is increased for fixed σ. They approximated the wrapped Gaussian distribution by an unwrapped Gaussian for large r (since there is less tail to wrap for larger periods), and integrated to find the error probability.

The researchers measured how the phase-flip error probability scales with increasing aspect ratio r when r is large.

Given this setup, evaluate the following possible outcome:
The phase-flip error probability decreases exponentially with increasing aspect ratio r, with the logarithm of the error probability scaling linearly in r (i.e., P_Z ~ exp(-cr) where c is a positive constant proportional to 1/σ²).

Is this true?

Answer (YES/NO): NO